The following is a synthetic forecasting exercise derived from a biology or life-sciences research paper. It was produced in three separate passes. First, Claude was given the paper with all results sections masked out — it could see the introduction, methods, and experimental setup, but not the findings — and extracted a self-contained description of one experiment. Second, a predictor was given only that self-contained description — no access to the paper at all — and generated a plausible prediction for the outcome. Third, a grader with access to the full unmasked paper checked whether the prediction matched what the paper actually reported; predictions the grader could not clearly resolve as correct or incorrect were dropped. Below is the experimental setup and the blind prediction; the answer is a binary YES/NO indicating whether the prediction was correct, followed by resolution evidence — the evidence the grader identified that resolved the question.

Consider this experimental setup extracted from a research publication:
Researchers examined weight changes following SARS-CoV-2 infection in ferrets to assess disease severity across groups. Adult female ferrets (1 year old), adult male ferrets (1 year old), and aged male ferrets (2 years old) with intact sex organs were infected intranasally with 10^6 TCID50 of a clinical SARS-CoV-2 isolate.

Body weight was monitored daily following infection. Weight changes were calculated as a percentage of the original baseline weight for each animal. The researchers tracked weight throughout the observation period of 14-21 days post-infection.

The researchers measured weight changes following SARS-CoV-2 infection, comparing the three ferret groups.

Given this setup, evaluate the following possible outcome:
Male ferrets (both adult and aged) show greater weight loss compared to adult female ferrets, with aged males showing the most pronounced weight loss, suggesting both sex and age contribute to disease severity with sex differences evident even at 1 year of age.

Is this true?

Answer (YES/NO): NO